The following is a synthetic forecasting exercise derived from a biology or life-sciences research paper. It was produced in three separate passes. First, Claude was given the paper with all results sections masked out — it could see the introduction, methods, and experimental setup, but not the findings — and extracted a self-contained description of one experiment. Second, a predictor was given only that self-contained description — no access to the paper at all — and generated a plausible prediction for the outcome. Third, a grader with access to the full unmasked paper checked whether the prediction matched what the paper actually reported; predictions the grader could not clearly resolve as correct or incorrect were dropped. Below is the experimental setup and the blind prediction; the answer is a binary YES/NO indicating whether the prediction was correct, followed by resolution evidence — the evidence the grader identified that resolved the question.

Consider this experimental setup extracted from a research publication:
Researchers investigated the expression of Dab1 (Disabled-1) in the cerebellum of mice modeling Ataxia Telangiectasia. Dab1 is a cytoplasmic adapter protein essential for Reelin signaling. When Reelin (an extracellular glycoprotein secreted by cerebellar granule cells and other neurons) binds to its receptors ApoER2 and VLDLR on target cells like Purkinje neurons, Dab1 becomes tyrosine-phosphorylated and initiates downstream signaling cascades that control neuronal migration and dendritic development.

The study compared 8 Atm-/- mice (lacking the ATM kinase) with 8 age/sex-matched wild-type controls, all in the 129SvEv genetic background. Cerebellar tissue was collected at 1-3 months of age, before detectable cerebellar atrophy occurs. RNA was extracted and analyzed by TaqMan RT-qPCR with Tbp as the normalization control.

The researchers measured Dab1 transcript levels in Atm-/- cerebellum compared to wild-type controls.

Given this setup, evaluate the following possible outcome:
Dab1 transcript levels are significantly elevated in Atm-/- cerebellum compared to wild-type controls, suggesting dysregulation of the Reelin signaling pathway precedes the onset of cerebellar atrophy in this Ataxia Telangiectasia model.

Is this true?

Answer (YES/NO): NO